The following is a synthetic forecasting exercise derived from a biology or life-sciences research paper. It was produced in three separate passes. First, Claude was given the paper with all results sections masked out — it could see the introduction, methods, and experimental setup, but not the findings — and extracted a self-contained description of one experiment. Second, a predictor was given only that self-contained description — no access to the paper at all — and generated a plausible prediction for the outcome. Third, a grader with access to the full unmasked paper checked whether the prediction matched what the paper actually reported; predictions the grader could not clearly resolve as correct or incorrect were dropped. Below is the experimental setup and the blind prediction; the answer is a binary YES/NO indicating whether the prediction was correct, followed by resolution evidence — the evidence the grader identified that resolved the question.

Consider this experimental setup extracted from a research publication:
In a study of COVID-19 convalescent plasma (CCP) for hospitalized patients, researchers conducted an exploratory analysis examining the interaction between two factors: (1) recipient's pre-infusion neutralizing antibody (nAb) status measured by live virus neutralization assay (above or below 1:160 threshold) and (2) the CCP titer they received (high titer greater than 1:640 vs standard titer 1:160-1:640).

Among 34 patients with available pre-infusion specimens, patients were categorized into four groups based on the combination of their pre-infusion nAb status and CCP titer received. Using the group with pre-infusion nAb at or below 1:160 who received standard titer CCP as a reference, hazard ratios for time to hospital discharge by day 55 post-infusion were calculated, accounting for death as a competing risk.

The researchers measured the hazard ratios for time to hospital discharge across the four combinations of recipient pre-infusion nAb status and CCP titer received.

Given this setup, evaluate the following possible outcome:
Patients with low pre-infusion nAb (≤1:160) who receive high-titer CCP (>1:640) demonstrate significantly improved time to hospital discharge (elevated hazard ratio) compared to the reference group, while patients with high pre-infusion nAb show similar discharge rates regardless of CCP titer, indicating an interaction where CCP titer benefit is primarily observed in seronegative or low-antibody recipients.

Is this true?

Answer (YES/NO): NO